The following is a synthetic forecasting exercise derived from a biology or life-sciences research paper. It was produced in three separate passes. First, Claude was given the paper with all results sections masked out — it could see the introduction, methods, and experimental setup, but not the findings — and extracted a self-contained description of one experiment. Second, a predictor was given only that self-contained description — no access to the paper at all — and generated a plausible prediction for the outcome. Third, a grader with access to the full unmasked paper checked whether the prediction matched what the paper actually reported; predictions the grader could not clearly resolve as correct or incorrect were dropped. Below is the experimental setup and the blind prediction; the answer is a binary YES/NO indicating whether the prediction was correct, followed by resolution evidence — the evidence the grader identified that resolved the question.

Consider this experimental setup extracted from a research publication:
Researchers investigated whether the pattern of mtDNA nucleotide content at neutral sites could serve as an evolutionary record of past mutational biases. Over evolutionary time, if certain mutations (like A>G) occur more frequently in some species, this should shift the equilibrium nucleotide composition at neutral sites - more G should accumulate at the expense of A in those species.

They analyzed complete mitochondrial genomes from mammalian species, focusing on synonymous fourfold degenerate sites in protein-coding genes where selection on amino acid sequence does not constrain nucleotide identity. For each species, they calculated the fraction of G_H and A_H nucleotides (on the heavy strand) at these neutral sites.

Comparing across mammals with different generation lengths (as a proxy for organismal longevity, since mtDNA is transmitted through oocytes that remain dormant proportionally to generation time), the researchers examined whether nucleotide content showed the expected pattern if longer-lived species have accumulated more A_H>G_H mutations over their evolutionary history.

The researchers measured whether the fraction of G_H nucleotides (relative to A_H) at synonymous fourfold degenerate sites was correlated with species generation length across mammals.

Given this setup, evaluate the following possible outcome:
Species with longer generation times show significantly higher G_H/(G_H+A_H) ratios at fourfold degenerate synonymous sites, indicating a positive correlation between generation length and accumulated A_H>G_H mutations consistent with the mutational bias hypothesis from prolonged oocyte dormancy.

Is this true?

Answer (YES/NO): YES